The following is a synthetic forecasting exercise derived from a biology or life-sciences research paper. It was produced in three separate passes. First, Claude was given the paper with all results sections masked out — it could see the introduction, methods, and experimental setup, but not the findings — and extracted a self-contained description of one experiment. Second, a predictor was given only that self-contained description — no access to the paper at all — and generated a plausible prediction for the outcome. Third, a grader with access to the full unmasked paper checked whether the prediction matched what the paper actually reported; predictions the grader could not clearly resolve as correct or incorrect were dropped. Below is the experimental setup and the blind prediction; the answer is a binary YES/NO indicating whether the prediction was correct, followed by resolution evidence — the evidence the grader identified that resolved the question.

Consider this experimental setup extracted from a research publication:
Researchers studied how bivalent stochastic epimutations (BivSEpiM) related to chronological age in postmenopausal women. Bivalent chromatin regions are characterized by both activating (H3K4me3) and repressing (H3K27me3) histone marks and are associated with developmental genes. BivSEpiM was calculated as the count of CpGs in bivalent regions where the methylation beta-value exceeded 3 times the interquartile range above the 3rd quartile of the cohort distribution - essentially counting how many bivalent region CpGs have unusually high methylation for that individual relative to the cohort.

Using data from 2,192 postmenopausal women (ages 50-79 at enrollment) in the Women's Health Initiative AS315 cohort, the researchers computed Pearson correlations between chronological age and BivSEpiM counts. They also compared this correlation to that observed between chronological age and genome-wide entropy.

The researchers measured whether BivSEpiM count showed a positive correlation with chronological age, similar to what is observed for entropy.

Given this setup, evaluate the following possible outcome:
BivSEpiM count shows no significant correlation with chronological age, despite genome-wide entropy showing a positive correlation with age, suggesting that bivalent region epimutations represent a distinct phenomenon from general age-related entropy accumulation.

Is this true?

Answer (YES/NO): NO